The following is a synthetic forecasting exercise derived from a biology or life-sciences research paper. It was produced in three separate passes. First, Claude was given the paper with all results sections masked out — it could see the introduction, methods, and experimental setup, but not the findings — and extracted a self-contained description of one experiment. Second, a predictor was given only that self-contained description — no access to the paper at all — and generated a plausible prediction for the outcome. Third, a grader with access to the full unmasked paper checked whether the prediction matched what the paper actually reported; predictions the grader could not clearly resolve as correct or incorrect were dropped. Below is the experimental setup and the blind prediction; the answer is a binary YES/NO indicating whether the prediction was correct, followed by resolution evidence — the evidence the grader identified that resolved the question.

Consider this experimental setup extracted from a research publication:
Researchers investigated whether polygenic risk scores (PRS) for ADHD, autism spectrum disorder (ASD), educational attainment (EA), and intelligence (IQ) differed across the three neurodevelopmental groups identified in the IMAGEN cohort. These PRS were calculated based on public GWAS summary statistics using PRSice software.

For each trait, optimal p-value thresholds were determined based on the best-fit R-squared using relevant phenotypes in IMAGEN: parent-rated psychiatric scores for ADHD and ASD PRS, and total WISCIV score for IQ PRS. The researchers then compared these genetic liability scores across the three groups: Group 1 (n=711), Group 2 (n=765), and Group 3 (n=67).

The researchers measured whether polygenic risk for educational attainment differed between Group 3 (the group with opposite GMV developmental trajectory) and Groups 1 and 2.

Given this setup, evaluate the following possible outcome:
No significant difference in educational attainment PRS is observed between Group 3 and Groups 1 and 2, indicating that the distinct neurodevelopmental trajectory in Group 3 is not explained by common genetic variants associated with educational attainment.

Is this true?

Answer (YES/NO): YES